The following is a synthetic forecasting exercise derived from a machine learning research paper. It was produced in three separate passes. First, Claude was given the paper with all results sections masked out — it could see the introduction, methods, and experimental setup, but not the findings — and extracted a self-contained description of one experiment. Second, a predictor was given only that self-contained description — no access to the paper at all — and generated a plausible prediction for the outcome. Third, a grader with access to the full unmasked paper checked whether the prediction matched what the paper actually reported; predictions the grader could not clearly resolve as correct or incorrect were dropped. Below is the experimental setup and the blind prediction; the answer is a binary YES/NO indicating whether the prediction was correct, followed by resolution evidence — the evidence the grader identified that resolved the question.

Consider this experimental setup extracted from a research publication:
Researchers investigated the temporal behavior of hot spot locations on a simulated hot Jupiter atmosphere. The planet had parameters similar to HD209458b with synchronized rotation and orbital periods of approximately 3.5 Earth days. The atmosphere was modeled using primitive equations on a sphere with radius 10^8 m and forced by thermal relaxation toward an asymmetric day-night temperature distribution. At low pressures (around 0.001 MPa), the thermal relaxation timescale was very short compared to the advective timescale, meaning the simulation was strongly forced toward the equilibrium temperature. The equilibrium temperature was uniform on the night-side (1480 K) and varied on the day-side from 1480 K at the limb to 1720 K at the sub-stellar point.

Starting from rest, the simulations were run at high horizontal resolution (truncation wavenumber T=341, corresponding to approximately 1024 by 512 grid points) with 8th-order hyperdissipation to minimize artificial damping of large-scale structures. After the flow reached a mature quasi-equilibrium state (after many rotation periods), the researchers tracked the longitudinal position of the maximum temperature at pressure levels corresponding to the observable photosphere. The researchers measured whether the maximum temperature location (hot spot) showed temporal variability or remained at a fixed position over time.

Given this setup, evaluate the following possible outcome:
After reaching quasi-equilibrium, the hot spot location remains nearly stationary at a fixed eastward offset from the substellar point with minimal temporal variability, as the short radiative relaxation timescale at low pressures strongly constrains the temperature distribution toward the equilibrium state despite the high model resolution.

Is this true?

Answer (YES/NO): NO